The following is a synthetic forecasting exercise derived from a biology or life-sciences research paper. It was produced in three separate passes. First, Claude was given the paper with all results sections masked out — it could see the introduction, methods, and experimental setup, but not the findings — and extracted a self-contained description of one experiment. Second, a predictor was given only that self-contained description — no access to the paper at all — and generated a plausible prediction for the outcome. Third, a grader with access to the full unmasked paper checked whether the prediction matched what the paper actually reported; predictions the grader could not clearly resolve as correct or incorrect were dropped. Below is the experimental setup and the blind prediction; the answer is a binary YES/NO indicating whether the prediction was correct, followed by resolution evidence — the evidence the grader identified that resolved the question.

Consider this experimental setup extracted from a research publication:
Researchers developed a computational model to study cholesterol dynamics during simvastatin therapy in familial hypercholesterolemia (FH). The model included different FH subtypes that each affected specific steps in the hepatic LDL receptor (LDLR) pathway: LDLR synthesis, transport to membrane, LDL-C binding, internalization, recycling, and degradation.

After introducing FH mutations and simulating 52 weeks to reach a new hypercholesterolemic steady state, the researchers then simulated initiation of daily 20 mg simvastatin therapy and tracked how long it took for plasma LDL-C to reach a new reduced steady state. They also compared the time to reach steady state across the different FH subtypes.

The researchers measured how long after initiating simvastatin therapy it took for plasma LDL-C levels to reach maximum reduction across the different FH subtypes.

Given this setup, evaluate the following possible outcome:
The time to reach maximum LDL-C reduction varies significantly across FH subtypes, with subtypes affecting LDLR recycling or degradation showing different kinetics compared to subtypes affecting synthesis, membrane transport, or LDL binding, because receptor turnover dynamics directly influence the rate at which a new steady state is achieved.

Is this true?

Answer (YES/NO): NO